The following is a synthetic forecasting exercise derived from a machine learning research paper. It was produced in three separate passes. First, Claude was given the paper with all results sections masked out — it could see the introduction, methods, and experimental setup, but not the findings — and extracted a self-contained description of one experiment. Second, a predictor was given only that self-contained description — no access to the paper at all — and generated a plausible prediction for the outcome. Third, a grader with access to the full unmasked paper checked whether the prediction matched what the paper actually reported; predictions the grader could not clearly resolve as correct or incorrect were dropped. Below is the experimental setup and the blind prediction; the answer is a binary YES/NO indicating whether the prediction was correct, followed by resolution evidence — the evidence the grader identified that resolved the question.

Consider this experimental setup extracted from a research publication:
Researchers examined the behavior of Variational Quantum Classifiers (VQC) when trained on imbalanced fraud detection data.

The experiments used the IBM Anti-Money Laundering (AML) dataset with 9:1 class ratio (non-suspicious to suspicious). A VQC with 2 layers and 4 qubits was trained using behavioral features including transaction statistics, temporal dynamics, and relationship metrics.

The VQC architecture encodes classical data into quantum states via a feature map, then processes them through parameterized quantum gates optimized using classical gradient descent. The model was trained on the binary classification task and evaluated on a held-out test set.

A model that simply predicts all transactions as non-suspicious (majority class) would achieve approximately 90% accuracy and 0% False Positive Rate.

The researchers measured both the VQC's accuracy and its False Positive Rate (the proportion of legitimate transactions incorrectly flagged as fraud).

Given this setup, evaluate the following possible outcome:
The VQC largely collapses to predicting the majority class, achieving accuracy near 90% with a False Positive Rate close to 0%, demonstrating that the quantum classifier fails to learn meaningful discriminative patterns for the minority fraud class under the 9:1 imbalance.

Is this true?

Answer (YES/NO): NO